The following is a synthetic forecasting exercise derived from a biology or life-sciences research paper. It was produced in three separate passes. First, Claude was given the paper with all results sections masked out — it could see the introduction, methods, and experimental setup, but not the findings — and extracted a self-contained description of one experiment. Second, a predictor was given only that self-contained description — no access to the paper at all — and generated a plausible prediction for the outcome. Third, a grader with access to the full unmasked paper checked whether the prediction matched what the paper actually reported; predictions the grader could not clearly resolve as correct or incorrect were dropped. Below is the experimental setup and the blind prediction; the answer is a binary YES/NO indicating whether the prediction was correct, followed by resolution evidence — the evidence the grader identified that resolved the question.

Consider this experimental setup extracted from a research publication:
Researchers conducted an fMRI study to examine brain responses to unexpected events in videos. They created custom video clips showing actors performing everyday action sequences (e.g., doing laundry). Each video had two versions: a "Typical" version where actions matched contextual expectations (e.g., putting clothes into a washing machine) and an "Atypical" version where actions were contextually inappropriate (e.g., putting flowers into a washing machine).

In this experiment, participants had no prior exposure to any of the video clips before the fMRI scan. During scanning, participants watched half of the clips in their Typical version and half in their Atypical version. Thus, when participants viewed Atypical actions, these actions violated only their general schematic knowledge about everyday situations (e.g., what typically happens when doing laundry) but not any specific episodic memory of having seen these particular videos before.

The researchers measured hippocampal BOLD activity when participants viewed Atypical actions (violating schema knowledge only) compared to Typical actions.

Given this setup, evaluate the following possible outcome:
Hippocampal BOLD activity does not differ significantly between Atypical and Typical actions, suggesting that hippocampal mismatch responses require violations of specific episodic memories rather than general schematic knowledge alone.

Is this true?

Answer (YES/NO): YES